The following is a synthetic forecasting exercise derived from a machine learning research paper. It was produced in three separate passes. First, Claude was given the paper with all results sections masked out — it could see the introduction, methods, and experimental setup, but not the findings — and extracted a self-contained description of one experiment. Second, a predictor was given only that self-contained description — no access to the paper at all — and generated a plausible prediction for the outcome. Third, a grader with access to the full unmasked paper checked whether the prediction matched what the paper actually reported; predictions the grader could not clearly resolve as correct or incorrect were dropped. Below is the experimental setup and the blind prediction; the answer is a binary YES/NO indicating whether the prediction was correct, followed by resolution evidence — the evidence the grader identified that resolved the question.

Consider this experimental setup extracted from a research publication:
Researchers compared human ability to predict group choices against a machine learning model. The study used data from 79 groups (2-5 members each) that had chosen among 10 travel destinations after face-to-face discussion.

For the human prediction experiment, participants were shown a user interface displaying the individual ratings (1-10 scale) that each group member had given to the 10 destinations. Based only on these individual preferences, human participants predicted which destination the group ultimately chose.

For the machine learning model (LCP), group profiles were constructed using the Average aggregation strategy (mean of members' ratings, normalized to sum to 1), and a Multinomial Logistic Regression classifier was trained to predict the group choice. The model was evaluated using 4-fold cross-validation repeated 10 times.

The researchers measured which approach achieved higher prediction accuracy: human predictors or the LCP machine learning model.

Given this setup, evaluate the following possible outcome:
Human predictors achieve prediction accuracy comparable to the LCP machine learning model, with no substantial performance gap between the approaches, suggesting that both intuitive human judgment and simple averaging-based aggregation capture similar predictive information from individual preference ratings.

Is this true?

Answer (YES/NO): NO